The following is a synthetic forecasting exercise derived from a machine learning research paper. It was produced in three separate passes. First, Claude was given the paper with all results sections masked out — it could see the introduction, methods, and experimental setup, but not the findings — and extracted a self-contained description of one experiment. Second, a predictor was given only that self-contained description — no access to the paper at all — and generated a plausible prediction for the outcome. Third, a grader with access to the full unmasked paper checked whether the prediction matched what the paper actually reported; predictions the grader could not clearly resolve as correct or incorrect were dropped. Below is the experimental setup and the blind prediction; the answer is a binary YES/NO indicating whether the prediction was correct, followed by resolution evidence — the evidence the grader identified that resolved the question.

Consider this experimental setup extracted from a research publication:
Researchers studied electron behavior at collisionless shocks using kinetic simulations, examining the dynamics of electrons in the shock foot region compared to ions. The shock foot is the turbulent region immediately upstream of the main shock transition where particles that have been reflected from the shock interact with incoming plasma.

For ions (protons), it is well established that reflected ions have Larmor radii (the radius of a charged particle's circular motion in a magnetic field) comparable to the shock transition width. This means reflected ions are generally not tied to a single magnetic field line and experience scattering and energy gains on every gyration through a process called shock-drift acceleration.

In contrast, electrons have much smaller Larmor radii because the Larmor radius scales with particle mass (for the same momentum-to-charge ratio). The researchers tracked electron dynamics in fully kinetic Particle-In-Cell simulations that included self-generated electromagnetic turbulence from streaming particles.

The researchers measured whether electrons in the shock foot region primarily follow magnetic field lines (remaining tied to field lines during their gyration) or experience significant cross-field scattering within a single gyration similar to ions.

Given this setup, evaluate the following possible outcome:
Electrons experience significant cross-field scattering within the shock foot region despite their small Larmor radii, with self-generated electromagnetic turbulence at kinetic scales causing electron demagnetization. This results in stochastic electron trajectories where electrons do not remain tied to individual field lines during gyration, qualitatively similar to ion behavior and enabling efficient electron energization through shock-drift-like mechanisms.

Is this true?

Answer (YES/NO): NO